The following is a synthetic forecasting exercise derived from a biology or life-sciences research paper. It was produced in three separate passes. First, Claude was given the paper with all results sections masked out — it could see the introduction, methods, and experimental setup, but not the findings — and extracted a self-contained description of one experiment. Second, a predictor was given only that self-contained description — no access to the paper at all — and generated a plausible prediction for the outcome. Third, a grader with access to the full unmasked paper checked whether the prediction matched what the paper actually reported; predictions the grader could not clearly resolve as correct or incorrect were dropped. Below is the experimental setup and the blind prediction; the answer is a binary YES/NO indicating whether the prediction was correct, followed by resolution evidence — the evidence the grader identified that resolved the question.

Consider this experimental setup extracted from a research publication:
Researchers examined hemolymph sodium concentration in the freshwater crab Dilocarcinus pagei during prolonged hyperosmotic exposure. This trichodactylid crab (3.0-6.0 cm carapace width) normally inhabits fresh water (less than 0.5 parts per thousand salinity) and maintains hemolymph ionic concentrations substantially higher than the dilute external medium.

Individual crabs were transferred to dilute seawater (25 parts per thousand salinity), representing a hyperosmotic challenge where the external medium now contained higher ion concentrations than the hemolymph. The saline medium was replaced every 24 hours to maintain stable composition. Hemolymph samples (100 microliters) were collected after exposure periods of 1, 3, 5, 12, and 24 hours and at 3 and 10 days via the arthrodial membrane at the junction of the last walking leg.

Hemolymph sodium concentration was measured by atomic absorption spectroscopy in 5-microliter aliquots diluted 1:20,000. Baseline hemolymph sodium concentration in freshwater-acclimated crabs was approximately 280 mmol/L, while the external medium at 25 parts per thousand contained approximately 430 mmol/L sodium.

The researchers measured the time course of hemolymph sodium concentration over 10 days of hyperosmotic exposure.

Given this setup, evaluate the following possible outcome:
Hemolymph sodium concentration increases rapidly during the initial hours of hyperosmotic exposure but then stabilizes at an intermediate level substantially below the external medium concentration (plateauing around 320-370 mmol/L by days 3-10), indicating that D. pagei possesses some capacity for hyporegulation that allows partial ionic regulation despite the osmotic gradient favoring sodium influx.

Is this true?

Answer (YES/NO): NO